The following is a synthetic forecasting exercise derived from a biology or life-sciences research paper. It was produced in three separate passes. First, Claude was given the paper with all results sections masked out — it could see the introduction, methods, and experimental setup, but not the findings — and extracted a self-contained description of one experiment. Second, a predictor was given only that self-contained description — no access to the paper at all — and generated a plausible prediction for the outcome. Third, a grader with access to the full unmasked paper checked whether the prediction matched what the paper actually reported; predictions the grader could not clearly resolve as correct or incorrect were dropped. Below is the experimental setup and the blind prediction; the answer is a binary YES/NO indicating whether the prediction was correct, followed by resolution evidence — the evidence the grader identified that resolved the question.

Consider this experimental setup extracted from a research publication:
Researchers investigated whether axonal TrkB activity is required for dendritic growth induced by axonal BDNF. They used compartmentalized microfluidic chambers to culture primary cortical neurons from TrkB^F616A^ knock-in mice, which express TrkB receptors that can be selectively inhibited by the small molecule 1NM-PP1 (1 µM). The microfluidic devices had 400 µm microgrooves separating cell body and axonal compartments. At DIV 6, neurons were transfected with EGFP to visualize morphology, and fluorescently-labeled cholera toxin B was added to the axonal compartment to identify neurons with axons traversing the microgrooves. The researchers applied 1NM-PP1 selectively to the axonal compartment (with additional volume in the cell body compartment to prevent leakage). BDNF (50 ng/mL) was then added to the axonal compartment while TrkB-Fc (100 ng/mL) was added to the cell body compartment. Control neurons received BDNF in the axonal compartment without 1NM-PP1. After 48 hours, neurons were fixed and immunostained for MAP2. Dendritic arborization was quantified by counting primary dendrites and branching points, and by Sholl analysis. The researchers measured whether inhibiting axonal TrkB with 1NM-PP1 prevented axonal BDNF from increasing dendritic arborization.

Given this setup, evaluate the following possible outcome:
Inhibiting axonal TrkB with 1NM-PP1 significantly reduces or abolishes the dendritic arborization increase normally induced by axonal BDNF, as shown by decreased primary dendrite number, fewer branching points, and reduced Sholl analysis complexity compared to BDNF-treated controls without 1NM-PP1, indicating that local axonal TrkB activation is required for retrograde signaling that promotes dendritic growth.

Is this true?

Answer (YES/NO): YES